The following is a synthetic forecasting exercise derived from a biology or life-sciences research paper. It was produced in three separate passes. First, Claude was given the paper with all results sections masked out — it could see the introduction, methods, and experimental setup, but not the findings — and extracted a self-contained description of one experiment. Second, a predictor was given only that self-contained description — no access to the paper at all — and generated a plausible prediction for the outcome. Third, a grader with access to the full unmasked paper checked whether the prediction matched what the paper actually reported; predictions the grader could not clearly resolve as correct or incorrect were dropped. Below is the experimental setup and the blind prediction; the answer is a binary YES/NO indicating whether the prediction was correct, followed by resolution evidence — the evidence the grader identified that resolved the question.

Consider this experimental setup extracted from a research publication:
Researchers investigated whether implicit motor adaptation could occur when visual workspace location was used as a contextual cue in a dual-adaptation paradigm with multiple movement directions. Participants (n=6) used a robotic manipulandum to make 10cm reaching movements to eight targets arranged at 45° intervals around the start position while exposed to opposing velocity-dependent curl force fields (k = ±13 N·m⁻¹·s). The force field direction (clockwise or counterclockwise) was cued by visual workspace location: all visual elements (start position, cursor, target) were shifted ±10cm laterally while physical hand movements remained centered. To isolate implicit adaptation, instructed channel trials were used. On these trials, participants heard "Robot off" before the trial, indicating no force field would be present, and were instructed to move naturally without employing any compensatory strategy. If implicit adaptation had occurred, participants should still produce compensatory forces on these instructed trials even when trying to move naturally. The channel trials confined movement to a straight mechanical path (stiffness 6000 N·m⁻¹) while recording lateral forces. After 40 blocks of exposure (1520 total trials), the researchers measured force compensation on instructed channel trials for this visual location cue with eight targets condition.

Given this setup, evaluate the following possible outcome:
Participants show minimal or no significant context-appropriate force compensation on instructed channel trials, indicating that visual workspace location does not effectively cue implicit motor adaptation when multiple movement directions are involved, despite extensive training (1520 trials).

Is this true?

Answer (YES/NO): NO